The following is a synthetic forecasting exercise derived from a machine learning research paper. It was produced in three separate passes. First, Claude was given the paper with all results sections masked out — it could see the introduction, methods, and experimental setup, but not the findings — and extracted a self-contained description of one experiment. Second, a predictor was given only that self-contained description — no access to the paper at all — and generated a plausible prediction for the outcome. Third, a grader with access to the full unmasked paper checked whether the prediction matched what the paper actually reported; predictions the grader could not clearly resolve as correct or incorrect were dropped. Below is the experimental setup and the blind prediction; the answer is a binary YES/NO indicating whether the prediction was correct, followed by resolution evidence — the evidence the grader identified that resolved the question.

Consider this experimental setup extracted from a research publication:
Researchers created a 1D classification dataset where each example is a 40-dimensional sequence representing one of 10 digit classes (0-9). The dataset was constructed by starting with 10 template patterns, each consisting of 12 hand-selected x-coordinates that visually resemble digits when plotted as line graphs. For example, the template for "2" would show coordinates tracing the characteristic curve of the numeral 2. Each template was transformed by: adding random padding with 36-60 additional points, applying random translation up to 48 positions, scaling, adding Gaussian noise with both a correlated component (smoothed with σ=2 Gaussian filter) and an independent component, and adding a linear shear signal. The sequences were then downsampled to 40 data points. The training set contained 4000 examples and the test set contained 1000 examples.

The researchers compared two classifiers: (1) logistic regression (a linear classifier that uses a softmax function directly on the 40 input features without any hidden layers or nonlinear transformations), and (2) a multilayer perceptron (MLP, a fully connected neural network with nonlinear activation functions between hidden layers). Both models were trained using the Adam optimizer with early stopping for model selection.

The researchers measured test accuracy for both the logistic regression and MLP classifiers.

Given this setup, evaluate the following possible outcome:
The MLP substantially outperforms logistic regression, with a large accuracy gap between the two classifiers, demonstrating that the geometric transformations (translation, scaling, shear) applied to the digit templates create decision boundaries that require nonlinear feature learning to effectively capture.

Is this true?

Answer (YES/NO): YES